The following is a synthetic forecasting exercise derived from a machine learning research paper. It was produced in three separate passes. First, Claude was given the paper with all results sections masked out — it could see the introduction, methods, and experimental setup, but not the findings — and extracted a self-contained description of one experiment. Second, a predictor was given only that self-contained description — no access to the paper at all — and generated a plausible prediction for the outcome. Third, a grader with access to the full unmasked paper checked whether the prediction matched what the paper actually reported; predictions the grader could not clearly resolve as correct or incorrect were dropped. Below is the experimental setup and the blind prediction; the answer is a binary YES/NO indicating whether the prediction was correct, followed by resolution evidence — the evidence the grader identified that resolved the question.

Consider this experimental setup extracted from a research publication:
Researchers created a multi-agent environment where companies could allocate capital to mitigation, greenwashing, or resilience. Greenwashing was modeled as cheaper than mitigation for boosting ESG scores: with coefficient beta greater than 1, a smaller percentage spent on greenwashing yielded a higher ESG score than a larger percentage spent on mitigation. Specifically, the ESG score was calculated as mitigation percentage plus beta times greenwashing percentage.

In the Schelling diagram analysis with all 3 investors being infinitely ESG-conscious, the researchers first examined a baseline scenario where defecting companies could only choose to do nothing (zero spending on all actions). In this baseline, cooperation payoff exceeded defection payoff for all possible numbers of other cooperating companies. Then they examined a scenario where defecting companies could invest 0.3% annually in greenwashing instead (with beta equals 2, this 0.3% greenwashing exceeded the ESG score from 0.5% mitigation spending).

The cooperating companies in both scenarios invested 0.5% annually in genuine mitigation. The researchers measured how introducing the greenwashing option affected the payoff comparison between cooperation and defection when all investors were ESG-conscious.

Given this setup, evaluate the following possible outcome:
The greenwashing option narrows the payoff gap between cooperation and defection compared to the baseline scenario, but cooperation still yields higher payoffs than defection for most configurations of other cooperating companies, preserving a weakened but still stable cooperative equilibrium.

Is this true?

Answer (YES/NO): NO